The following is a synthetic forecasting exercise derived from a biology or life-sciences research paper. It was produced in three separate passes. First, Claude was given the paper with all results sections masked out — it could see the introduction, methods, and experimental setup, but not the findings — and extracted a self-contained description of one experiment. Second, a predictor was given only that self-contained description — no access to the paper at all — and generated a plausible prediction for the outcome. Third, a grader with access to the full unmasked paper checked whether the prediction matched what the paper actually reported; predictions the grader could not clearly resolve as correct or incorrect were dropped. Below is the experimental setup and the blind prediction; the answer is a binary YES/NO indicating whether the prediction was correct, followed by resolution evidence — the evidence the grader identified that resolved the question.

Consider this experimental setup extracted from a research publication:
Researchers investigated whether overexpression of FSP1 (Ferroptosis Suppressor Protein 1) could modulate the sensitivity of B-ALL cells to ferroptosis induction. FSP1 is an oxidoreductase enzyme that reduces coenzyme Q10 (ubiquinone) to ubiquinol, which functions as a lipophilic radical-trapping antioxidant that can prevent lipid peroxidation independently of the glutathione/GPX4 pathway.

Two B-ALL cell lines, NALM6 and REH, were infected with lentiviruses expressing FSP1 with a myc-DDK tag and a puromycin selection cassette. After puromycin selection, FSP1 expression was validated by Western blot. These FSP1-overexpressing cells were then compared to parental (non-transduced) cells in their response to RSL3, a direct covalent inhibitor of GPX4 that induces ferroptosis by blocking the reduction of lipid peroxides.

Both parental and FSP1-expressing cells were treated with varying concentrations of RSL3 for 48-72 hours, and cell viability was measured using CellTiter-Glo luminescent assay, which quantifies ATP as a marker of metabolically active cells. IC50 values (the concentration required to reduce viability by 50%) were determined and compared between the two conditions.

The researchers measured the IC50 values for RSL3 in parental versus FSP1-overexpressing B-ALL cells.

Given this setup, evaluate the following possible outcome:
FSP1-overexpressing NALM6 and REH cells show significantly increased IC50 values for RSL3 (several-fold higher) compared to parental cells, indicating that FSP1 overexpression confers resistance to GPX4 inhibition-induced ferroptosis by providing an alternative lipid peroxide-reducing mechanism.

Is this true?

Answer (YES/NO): YES